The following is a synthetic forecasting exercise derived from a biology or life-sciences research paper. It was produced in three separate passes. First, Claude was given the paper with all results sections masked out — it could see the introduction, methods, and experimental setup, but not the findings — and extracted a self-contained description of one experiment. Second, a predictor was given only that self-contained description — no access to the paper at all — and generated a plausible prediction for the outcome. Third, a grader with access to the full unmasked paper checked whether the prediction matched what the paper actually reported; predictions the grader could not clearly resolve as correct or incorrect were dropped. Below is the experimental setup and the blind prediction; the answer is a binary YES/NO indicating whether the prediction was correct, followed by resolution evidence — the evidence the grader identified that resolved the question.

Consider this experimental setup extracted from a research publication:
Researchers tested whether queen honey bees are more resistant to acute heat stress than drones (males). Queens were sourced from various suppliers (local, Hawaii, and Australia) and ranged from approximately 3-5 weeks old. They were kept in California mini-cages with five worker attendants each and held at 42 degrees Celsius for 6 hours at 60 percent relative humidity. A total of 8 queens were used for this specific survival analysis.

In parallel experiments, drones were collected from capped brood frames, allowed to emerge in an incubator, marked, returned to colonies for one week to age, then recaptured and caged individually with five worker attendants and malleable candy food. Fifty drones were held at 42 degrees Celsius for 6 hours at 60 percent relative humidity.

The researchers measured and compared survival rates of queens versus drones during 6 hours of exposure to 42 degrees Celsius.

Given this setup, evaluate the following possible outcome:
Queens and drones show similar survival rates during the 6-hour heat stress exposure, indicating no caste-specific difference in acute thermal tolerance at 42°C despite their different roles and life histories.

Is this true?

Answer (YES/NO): NO